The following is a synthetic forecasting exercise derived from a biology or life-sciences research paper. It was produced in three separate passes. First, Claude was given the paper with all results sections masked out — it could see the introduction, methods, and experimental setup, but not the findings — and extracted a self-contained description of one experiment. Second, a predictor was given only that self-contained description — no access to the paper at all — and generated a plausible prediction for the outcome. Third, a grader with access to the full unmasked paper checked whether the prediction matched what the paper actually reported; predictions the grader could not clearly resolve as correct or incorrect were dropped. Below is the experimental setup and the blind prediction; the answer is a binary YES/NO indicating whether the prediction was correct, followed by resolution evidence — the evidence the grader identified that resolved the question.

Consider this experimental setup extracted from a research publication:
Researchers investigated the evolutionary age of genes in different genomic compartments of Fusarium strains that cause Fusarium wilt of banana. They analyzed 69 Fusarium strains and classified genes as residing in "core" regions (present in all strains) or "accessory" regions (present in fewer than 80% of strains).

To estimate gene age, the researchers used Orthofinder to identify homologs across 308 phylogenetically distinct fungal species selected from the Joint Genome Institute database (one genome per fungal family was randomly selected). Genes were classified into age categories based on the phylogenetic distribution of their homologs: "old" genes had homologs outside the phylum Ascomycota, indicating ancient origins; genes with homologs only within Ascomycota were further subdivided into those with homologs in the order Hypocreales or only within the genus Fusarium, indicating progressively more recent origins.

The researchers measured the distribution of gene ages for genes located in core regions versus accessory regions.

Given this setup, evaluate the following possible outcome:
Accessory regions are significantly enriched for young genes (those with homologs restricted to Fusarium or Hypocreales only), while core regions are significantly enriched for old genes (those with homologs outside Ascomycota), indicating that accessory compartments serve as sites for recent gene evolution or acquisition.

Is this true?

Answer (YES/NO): YES